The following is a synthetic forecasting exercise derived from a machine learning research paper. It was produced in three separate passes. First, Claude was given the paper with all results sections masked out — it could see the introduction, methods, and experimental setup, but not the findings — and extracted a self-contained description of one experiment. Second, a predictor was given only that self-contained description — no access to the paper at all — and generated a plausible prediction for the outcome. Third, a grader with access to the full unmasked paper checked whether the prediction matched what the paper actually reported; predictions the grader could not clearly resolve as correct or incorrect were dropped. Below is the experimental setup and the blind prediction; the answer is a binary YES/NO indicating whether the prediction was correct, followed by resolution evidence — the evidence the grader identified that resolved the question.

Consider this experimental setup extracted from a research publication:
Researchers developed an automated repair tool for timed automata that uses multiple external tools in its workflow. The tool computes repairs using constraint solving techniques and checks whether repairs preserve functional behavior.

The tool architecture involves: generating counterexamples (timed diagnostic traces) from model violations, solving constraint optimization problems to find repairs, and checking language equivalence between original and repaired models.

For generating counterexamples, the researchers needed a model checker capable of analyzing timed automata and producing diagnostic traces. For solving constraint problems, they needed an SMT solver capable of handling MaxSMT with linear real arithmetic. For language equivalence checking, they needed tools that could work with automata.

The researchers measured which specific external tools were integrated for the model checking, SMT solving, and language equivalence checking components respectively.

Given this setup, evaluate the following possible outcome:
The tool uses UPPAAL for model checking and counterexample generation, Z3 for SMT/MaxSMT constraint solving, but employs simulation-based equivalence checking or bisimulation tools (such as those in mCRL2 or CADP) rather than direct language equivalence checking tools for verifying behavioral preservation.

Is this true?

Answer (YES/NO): NO